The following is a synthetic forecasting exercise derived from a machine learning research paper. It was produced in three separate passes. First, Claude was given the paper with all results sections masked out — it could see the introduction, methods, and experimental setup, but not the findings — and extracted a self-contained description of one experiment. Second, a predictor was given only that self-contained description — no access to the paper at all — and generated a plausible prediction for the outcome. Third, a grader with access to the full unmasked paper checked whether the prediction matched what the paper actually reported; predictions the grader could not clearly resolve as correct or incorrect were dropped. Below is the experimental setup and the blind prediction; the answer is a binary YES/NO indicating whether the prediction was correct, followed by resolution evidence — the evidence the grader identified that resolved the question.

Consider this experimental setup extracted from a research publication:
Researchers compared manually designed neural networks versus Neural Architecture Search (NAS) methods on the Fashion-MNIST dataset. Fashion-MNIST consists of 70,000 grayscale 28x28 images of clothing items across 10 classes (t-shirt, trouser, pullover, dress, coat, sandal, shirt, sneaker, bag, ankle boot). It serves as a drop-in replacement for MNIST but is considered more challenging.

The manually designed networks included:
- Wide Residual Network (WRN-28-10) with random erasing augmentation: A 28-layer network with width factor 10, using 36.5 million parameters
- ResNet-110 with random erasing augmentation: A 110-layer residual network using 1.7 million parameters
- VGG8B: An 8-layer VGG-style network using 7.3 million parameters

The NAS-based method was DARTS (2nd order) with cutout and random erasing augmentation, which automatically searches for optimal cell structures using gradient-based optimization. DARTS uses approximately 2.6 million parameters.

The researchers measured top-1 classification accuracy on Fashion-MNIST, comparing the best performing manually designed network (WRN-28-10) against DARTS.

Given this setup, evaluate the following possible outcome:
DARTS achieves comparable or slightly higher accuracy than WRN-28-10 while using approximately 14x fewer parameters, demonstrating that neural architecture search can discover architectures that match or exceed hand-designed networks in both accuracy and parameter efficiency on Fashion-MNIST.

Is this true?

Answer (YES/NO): YES